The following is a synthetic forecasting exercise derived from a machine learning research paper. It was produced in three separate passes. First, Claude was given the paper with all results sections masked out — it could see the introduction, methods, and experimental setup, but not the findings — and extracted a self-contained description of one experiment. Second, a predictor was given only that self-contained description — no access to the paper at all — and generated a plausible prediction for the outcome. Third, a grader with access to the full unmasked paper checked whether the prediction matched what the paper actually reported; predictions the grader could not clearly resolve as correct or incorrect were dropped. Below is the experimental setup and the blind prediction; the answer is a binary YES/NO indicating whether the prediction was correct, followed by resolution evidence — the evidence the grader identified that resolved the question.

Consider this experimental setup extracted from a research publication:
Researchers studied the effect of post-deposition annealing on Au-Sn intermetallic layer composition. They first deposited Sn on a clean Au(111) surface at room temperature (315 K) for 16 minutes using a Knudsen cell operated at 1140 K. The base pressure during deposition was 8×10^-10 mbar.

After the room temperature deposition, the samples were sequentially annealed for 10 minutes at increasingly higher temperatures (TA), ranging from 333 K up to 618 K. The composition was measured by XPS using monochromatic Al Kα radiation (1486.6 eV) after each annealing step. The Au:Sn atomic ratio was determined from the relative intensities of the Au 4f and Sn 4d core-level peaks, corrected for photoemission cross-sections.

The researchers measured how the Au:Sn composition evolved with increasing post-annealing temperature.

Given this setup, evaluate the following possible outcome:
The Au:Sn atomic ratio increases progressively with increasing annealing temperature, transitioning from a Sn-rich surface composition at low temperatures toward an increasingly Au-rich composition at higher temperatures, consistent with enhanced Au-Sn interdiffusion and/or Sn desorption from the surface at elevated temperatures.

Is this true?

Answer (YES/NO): NO